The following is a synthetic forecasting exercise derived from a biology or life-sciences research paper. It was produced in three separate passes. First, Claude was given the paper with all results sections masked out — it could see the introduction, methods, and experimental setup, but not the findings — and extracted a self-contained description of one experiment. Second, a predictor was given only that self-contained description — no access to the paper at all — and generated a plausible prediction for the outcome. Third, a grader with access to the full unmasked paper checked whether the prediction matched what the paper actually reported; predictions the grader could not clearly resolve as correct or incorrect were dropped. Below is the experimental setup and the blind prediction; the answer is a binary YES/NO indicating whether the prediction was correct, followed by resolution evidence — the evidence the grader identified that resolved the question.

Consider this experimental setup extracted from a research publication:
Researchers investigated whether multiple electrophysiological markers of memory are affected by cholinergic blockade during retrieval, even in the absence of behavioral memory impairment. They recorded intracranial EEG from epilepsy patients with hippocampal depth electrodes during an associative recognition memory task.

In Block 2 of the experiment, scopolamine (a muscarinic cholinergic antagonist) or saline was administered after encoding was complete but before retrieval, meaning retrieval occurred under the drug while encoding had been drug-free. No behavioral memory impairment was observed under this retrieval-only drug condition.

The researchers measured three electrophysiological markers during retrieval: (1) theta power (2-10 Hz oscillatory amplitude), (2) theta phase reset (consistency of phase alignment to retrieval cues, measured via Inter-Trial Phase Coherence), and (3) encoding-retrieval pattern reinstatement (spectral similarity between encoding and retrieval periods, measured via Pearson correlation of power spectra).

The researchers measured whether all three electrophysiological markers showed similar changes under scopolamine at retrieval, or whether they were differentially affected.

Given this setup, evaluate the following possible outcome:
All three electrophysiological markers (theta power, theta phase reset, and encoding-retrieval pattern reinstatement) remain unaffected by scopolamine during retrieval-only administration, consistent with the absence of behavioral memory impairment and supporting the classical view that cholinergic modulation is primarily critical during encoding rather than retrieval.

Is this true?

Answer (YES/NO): NO